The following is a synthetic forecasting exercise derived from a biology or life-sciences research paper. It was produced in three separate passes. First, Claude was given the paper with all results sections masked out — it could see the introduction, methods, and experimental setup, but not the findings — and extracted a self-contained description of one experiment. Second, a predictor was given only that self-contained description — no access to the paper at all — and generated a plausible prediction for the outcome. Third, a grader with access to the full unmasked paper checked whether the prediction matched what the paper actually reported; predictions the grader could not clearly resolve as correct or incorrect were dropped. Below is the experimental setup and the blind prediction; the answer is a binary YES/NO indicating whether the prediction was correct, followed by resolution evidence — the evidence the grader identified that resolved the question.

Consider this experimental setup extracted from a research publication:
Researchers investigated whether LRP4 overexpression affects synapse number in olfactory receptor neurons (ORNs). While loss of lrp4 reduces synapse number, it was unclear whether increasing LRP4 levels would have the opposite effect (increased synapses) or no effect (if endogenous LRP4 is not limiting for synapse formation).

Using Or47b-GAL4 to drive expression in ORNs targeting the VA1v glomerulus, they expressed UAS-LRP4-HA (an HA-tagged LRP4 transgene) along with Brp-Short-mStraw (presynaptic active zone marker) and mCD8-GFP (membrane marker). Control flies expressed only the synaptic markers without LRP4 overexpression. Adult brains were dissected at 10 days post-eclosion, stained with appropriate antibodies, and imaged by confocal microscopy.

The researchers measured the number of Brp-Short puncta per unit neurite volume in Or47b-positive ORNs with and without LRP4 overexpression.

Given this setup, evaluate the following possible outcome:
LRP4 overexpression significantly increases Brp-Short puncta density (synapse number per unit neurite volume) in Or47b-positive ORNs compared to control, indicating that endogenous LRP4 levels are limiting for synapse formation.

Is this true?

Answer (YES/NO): YES